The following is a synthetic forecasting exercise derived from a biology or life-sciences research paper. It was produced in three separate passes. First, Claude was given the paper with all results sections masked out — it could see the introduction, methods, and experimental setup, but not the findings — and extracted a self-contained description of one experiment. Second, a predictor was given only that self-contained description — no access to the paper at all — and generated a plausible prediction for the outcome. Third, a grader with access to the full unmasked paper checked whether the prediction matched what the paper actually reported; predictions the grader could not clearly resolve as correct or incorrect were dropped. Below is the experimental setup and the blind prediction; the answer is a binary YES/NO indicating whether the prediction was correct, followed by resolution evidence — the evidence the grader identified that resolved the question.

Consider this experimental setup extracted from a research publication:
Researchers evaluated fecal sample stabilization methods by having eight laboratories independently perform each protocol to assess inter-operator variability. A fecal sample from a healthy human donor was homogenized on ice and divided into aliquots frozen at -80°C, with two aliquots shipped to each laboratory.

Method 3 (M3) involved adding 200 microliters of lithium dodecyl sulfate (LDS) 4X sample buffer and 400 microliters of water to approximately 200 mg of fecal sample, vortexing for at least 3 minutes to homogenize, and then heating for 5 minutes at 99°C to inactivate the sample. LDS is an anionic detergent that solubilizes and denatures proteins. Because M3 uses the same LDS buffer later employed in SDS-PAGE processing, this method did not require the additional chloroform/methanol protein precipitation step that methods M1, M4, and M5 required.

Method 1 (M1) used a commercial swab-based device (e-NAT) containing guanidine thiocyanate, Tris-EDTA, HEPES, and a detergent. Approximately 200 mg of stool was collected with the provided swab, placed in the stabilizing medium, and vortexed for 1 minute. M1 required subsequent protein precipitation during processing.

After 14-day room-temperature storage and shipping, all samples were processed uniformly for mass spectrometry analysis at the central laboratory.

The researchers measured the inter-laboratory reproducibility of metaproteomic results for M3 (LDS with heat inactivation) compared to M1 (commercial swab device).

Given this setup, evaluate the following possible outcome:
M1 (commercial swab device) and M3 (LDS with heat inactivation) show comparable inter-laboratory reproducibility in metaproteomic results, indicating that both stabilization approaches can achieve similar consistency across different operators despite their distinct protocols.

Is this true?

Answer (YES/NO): NO